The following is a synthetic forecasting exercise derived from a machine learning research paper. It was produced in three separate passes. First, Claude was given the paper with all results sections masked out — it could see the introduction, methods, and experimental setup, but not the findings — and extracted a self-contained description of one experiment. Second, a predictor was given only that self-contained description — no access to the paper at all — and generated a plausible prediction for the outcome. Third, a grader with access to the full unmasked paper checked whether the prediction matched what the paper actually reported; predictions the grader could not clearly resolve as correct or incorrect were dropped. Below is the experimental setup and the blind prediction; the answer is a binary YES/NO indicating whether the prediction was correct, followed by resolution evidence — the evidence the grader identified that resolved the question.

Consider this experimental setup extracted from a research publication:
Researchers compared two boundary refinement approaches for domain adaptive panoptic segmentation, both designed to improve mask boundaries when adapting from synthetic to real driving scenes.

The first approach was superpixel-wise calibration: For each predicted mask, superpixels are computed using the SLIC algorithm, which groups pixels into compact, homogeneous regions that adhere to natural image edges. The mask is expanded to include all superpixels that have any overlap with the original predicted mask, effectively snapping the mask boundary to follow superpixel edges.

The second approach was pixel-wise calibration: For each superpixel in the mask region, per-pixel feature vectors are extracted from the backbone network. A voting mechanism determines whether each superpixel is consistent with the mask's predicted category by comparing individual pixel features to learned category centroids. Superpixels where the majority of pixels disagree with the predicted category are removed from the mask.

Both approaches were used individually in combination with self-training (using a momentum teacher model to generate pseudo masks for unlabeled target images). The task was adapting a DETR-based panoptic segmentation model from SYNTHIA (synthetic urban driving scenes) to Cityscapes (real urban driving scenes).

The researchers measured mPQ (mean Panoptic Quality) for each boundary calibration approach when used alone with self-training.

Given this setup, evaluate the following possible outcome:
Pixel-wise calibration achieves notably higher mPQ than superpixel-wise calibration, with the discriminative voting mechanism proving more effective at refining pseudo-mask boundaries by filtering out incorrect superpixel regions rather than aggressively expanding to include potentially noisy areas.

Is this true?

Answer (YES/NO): NO